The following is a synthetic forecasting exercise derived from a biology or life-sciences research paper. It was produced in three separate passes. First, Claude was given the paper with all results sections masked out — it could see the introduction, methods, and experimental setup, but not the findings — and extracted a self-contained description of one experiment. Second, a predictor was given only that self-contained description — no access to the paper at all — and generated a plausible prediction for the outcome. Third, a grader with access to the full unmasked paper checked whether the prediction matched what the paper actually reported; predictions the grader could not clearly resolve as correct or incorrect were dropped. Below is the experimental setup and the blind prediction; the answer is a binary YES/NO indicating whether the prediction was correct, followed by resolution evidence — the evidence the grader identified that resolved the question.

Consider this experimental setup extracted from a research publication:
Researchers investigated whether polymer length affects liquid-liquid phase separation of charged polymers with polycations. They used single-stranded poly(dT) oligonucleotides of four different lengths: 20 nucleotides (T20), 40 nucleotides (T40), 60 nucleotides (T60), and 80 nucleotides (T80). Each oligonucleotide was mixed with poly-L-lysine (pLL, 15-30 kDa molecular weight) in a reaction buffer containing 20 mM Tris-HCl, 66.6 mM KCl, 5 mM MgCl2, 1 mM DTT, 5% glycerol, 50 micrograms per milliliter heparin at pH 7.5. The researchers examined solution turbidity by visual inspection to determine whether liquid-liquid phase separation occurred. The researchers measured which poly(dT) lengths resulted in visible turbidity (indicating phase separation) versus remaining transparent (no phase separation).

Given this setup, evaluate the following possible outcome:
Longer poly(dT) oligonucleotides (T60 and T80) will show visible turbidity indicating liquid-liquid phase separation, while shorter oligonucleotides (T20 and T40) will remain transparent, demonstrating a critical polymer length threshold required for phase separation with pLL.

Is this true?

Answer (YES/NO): YES